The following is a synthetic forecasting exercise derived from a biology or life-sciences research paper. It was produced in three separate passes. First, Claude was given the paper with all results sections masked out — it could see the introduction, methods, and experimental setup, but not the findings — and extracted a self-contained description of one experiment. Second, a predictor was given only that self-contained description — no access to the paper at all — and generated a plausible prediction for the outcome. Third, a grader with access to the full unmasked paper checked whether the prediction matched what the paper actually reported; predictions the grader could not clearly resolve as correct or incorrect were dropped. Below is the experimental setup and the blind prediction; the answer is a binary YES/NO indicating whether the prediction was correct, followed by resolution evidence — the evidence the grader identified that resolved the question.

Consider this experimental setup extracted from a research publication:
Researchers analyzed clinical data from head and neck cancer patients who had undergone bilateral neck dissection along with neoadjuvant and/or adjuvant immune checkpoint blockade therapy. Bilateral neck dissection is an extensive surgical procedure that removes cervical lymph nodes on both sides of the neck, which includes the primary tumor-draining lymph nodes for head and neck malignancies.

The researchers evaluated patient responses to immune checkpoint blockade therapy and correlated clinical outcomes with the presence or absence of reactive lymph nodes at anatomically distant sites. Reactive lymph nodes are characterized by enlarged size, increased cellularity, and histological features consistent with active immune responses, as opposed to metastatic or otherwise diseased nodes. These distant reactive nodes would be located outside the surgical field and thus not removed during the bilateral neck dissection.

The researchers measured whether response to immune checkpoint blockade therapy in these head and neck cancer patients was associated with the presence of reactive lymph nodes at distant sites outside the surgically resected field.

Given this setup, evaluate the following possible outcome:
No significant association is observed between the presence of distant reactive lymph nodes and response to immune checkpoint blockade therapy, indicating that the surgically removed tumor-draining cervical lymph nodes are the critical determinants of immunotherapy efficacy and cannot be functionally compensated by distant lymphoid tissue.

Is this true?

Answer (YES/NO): NO